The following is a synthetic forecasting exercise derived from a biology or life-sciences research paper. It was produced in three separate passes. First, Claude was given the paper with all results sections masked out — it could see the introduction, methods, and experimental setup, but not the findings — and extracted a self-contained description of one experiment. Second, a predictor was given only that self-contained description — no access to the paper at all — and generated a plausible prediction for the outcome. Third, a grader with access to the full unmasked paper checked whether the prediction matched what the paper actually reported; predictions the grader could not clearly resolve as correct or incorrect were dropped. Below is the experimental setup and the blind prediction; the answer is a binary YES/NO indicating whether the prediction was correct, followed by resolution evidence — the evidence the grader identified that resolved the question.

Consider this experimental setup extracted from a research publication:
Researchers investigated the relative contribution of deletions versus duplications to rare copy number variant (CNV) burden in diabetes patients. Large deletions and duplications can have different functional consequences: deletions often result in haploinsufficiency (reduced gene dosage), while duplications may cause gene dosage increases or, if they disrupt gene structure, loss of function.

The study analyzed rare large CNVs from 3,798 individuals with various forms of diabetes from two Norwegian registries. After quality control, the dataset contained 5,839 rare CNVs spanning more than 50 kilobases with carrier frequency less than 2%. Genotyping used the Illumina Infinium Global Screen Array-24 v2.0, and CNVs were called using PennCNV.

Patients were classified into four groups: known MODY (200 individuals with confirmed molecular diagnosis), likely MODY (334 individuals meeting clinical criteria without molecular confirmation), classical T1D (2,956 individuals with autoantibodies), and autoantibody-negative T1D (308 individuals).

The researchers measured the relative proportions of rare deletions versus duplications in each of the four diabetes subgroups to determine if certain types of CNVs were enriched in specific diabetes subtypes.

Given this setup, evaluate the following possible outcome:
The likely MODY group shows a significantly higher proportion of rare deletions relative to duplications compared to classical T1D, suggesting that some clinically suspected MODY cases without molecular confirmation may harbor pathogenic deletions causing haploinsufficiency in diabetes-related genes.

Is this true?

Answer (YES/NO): NO